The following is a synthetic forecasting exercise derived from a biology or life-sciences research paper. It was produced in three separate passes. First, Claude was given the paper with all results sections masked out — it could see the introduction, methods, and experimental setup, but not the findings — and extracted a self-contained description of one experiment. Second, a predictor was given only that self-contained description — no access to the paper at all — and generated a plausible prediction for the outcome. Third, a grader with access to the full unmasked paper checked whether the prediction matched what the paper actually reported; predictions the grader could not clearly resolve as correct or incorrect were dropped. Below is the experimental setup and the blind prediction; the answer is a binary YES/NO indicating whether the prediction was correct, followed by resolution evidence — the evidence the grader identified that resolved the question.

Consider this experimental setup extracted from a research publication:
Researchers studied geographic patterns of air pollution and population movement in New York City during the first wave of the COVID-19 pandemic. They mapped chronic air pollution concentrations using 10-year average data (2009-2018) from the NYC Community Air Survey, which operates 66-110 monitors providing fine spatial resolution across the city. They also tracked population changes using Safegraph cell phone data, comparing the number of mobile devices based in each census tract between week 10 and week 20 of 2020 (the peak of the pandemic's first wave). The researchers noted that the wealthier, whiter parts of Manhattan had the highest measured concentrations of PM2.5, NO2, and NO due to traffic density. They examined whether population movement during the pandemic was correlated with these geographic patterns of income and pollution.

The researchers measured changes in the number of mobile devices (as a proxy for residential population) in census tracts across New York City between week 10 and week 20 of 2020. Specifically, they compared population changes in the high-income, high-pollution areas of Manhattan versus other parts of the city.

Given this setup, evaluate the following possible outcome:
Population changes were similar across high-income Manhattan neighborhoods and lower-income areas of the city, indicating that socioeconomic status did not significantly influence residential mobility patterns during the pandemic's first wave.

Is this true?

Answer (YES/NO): NO